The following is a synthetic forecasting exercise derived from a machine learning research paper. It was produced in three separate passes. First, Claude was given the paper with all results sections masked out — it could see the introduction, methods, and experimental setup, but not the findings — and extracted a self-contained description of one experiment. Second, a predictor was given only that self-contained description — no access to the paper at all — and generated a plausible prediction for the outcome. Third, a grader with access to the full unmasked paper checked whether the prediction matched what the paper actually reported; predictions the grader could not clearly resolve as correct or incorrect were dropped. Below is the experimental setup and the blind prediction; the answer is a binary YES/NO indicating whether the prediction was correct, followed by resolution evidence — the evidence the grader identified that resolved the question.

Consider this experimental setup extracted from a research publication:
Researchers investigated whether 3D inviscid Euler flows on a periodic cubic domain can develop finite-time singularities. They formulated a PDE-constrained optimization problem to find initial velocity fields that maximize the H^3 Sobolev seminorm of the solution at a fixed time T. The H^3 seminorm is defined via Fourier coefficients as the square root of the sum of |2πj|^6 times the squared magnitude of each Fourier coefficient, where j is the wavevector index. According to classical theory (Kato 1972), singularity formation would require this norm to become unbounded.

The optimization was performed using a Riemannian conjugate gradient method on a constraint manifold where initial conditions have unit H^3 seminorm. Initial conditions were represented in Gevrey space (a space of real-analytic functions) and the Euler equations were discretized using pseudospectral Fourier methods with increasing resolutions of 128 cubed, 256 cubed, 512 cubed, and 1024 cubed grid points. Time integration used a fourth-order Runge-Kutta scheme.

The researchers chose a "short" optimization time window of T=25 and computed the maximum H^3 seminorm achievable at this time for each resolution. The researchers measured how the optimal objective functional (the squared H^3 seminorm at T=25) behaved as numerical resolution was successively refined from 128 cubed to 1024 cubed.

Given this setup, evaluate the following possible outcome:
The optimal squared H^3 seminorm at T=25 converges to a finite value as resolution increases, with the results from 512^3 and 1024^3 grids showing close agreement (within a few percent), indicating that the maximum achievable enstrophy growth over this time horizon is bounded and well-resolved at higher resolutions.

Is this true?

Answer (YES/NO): YES